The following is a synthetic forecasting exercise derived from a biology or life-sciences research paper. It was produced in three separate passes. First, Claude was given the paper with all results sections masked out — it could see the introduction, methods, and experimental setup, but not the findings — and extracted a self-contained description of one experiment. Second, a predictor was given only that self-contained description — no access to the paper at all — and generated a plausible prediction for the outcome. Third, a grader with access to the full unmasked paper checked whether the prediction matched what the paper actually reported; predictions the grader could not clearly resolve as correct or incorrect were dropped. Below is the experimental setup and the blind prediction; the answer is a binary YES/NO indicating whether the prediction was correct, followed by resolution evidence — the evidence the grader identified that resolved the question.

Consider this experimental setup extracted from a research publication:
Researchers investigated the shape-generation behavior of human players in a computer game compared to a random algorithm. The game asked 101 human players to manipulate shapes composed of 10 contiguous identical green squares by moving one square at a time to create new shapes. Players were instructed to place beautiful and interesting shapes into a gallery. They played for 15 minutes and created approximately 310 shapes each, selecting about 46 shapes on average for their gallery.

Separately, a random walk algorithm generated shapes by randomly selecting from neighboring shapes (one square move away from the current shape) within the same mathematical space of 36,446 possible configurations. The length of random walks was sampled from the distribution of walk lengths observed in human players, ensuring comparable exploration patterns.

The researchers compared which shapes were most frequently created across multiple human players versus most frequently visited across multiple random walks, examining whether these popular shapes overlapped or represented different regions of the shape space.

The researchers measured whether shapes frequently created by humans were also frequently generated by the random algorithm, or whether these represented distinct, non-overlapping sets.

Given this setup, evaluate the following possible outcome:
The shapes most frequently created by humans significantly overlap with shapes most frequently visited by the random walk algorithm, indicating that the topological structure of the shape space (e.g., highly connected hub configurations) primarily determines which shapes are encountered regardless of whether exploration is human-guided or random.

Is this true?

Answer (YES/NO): NO